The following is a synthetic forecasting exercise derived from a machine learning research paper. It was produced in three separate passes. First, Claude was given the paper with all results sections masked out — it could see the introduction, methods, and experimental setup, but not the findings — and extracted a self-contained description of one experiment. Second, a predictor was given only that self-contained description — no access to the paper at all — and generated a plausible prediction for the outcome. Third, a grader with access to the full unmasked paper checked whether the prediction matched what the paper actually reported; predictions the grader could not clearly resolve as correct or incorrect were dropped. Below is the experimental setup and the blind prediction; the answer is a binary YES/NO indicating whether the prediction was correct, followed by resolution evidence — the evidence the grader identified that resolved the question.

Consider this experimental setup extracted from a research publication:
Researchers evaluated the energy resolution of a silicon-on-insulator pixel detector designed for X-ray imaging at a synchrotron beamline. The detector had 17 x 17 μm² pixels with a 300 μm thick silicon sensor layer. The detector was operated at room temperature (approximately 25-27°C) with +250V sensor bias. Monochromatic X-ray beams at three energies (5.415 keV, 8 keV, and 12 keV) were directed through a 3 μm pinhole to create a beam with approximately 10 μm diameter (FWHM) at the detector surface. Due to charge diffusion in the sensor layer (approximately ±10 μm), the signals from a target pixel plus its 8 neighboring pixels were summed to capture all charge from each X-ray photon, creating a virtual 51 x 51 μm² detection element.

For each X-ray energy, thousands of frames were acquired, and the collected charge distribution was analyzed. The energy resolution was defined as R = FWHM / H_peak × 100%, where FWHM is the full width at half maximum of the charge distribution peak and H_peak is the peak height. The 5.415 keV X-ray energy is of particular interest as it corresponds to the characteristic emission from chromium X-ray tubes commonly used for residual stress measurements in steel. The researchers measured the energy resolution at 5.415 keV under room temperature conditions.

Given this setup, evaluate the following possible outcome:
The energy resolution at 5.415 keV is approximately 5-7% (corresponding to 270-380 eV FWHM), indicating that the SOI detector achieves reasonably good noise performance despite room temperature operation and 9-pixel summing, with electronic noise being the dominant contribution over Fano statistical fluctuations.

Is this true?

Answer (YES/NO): NO